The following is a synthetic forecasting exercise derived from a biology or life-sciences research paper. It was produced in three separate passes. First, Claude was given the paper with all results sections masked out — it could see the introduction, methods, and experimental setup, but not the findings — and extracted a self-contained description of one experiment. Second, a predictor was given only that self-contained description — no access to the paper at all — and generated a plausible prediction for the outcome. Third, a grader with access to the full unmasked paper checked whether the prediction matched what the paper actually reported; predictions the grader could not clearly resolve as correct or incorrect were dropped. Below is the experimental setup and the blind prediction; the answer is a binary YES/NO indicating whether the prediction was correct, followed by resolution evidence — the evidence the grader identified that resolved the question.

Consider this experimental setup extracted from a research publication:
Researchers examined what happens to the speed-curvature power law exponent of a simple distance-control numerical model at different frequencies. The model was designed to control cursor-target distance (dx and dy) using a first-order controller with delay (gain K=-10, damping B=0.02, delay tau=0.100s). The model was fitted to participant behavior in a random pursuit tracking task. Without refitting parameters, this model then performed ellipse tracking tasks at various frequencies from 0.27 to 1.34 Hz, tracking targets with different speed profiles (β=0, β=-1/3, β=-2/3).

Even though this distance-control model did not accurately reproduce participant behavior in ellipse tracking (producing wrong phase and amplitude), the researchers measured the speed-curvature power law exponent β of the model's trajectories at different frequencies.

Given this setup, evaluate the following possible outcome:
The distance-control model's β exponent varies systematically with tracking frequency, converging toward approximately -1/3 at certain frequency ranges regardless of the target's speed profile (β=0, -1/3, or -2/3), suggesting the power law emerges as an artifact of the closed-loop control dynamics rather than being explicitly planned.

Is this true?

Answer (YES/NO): YES